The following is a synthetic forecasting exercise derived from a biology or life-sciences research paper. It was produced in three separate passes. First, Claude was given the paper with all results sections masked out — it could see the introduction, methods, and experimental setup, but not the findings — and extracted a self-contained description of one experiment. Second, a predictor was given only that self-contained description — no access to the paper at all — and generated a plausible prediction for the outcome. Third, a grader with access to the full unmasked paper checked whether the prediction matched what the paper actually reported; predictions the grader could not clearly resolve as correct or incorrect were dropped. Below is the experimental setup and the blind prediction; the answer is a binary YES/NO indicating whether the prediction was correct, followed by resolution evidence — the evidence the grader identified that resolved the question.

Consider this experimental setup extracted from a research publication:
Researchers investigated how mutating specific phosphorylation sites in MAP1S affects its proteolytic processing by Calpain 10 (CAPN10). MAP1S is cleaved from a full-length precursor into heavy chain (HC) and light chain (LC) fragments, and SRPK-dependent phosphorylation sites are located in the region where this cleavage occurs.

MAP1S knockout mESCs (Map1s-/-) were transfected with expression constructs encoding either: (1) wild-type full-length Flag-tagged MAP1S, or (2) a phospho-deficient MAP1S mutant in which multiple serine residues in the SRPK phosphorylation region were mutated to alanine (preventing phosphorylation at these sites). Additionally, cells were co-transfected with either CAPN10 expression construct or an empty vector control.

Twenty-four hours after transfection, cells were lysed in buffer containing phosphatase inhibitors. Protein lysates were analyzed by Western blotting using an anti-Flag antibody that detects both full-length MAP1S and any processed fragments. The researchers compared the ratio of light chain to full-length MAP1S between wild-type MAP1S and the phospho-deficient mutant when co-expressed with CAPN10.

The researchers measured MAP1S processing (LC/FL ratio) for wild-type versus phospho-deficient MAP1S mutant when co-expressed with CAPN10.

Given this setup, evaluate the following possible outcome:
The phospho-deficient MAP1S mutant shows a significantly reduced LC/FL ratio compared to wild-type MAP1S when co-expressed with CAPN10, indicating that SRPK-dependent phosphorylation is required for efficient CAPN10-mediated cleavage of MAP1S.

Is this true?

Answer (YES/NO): YES